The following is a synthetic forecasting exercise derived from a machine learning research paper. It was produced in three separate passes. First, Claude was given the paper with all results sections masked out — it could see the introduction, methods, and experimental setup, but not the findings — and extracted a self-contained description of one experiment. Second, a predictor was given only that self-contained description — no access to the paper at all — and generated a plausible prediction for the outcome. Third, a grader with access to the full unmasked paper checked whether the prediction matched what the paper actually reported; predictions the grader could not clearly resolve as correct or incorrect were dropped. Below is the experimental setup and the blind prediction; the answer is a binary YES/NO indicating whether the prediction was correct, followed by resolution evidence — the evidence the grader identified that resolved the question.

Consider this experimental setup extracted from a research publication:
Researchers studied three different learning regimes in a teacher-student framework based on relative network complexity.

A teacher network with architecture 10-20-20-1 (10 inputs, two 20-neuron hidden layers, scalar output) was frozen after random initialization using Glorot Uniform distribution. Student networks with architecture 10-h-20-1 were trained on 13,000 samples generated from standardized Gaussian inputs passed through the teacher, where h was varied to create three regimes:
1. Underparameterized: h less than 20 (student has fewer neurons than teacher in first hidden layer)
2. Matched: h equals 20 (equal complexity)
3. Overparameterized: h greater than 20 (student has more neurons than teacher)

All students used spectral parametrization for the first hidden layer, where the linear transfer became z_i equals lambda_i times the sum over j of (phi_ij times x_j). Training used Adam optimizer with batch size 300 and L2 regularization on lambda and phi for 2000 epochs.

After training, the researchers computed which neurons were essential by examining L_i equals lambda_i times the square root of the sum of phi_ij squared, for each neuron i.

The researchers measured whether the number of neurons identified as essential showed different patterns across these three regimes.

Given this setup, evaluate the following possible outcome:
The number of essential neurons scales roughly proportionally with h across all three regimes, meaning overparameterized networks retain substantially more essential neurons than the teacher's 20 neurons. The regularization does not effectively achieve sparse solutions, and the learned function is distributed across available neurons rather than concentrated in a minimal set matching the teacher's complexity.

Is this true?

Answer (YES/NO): NO